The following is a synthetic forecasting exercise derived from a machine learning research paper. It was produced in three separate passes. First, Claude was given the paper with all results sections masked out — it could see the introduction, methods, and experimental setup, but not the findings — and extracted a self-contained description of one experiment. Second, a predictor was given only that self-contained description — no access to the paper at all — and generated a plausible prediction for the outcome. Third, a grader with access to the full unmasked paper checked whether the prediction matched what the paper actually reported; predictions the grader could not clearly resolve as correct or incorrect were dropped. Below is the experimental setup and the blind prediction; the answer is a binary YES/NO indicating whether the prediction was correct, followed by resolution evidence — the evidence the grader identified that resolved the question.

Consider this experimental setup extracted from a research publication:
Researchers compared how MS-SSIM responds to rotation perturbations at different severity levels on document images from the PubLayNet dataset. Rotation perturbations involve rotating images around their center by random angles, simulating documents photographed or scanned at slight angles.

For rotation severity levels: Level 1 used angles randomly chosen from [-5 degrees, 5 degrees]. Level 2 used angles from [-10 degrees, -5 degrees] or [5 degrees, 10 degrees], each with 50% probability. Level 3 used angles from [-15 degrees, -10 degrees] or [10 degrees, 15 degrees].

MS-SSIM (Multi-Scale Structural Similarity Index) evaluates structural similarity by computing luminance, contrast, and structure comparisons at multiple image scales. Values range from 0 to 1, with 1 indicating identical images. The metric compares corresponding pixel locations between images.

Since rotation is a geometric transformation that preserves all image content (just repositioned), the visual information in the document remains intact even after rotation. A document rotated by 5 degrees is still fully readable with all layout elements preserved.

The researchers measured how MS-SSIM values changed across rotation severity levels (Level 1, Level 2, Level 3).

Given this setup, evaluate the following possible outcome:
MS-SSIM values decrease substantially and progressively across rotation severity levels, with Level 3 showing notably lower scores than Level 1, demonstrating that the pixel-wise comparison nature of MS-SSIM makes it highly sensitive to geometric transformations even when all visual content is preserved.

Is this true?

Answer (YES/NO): YES